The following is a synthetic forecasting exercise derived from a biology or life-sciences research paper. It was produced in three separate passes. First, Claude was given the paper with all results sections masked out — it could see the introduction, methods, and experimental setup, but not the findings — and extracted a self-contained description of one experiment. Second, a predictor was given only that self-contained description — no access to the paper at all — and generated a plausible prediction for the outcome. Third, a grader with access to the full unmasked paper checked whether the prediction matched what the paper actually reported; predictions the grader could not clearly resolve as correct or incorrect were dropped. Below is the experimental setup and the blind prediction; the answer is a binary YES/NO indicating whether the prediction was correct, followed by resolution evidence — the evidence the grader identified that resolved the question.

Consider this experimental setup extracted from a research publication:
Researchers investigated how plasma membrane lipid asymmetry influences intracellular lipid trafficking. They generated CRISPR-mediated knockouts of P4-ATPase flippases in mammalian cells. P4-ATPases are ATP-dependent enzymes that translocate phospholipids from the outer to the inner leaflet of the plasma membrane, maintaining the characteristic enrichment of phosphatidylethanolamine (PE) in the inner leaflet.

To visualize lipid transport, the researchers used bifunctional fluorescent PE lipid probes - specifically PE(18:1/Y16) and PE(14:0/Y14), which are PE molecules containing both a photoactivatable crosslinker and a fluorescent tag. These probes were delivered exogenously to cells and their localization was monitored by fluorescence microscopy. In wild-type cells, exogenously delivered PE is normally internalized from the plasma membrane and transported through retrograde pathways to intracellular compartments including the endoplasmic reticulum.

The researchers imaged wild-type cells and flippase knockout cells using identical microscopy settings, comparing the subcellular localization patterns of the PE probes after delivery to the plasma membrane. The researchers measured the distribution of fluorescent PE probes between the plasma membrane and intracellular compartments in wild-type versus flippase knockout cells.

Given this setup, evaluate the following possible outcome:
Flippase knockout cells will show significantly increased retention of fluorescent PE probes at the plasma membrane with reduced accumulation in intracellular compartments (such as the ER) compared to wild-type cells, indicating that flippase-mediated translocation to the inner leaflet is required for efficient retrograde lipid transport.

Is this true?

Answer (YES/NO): NO